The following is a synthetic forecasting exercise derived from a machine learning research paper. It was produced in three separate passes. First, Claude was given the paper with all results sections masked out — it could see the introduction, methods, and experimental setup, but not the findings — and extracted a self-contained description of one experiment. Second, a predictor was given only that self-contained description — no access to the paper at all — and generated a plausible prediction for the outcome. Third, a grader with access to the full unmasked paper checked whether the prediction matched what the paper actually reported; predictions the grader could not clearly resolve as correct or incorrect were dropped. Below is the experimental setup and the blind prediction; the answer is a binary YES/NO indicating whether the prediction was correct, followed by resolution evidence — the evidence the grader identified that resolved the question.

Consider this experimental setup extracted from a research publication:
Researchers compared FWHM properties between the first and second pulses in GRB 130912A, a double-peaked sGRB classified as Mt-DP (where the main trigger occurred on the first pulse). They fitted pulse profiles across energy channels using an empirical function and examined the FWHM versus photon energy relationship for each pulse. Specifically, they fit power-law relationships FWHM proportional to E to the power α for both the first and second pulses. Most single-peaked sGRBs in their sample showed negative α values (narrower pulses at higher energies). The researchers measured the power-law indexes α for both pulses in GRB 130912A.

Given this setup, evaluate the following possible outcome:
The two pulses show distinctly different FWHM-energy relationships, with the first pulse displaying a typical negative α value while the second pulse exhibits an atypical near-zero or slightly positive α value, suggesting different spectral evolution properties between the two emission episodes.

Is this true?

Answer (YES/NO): NO